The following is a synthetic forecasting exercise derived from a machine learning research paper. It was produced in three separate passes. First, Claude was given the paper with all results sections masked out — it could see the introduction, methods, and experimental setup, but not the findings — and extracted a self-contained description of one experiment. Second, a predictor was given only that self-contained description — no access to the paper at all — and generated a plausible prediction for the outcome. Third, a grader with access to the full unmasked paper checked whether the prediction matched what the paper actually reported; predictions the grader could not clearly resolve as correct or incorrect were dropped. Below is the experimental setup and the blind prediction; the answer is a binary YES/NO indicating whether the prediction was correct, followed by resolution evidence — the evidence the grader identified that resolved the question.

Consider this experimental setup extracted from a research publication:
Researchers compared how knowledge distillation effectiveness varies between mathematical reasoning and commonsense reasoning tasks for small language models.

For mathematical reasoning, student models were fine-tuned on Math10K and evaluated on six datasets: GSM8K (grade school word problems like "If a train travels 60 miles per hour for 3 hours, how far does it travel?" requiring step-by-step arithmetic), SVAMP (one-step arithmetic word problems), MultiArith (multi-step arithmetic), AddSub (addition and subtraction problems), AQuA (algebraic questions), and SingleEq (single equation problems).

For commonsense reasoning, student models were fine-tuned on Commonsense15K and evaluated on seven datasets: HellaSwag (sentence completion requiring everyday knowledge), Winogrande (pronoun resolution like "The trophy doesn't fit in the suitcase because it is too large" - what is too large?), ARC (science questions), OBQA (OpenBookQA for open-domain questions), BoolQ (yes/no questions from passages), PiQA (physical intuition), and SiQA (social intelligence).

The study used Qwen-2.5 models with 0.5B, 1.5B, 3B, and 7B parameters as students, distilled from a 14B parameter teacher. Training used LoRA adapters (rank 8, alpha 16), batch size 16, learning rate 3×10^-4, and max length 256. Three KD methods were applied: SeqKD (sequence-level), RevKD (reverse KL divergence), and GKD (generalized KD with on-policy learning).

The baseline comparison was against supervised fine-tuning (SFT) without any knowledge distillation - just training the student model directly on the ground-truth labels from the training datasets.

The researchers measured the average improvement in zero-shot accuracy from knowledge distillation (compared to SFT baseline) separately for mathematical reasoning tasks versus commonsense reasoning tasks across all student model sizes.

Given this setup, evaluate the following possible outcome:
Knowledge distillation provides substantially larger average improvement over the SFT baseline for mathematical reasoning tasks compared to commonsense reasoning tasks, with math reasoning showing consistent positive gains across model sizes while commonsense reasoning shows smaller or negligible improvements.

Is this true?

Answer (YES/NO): NO